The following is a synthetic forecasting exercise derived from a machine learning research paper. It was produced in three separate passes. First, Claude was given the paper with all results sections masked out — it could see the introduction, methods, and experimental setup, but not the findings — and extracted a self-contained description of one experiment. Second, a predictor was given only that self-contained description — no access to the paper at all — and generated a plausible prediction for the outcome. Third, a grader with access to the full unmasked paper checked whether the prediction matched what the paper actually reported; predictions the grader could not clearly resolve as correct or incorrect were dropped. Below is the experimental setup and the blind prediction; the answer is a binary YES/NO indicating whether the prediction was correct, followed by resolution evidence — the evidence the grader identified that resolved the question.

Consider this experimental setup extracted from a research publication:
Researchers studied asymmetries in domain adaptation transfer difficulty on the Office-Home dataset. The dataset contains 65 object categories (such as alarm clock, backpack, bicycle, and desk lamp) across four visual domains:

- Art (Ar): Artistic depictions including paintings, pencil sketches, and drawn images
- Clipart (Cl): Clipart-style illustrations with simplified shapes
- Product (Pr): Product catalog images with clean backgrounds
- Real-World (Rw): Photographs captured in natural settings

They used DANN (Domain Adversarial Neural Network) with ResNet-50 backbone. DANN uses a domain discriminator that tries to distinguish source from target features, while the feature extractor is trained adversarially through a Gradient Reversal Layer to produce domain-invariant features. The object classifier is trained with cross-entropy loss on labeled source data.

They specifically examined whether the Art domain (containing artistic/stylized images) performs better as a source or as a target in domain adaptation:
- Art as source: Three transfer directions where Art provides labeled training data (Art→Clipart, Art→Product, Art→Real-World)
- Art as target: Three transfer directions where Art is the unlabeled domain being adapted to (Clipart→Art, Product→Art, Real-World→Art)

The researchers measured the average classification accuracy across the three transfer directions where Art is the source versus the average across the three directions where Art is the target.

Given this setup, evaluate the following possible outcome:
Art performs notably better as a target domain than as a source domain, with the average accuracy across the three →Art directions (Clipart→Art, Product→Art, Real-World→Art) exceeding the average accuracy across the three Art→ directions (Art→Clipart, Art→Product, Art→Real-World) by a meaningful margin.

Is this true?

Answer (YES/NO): NO